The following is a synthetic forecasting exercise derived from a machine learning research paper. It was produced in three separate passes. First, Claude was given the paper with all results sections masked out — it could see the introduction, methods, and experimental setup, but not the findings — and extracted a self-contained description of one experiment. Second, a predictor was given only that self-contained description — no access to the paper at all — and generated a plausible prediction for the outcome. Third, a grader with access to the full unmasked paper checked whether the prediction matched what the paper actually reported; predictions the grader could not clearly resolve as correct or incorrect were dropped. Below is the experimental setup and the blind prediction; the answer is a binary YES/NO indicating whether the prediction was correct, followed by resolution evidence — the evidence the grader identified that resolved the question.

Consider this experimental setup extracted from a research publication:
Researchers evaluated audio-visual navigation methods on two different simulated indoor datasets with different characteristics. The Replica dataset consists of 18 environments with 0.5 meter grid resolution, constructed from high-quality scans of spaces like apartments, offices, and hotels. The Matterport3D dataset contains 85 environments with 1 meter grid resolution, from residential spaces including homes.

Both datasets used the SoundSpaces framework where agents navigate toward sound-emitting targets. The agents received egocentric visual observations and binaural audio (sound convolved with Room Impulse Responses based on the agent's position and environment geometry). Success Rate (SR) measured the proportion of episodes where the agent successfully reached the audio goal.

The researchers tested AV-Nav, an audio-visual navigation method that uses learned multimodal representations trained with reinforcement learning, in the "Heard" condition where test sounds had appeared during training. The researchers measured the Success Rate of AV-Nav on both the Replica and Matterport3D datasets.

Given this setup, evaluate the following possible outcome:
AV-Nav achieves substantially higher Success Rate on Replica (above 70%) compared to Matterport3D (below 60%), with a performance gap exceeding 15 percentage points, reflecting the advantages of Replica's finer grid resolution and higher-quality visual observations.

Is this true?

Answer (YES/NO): NO